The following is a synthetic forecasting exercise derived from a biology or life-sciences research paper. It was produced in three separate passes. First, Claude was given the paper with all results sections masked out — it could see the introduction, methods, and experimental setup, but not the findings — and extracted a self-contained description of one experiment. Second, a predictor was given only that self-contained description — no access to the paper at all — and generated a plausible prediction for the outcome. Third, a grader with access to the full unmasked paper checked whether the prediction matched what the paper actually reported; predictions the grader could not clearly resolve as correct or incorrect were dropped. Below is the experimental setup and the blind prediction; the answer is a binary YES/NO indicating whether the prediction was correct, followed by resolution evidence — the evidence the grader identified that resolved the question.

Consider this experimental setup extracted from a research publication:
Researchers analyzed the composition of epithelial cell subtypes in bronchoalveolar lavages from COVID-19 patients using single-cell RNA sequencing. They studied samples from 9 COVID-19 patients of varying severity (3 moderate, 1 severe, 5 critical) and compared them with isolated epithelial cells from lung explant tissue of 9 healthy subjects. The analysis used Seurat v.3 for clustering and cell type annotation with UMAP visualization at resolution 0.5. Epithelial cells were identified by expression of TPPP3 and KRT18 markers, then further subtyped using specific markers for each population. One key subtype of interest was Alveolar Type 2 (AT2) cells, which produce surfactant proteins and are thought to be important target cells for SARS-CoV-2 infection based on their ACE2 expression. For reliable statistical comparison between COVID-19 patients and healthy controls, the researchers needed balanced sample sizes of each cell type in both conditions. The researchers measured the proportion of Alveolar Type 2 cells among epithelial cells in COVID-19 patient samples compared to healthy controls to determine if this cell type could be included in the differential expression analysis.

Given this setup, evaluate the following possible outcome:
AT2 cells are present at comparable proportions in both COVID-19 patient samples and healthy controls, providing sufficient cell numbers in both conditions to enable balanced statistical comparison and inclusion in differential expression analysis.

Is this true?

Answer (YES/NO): NO